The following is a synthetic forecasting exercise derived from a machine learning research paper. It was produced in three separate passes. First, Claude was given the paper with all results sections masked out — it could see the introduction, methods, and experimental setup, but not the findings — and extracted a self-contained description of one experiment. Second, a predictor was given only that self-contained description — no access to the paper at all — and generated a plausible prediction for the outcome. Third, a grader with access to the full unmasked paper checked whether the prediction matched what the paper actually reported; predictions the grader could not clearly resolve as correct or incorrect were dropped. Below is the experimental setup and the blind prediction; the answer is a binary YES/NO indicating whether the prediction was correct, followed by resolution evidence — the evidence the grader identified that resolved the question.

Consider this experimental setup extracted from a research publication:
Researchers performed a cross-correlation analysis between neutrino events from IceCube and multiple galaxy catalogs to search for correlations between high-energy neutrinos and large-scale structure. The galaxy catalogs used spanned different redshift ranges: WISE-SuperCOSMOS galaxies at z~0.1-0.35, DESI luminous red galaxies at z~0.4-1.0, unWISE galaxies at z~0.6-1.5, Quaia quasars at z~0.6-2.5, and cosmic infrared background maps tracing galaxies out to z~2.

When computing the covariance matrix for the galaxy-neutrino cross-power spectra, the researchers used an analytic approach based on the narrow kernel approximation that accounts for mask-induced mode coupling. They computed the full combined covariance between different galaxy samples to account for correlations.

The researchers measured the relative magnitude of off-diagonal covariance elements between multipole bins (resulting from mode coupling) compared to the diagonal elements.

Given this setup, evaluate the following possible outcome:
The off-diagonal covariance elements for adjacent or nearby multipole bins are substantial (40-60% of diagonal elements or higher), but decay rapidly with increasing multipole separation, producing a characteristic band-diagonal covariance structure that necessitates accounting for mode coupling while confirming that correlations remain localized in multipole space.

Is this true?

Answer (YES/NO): NO